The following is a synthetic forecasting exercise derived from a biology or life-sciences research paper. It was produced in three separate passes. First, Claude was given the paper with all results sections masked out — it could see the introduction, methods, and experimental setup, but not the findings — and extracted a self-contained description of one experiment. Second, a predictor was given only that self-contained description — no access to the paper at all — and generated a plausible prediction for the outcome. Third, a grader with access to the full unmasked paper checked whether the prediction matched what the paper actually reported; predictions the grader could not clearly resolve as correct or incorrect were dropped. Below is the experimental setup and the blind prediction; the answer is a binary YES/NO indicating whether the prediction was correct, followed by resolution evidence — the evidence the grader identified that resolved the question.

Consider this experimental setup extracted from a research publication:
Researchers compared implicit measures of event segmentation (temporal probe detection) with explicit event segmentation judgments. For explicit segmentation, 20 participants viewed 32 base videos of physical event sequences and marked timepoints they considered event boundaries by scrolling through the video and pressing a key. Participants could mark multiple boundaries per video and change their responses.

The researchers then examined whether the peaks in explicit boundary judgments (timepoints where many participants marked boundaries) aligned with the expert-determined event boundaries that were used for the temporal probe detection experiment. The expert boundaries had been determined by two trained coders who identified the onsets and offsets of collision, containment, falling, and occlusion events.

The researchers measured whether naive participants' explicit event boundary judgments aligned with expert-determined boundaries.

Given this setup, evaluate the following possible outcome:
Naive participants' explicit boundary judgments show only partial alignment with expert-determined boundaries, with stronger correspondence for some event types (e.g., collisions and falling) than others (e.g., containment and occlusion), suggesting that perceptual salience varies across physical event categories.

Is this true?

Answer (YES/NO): NO